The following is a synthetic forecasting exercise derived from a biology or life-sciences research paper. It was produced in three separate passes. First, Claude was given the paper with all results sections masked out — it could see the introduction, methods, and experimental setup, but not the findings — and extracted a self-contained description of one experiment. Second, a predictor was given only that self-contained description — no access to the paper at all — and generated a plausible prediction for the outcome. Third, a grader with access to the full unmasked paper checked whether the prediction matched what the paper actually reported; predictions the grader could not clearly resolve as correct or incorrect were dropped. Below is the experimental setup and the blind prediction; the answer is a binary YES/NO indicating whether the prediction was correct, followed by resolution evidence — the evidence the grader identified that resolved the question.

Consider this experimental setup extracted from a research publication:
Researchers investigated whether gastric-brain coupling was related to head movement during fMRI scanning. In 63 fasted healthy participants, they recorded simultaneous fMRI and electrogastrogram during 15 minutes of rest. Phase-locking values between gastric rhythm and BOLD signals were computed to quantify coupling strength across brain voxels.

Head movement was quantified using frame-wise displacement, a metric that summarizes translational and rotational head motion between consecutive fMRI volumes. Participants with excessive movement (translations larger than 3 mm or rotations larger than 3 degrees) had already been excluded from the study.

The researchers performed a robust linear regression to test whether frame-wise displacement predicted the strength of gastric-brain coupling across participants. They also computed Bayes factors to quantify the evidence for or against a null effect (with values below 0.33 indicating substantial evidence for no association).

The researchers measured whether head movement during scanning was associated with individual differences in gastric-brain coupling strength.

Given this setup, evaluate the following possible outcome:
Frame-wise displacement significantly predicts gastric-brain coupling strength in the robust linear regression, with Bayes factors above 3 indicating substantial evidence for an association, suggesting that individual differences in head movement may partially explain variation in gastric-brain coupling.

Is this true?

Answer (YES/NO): NO